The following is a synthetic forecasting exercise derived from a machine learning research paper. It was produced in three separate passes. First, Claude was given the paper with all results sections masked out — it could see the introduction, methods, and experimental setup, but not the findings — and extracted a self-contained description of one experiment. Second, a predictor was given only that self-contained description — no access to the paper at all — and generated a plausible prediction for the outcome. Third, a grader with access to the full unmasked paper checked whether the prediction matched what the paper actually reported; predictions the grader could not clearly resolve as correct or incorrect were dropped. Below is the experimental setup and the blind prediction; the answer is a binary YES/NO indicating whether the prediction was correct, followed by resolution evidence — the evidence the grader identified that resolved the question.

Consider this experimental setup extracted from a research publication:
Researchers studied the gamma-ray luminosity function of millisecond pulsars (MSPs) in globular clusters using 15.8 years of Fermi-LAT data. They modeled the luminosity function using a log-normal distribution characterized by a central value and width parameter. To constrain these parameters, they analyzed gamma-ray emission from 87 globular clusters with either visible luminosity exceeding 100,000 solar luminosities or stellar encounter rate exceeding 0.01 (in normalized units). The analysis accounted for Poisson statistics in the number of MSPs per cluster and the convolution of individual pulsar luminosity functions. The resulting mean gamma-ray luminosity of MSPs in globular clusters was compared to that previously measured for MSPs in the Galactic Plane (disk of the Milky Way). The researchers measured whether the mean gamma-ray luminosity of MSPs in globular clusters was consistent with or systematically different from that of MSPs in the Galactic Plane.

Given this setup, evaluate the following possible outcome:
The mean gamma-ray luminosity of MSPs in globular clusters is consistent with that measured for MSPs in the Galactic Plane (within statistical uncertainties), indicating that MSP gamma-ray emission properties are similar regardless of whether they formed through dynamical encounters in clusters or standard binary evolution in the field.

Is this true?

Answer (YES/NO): YES